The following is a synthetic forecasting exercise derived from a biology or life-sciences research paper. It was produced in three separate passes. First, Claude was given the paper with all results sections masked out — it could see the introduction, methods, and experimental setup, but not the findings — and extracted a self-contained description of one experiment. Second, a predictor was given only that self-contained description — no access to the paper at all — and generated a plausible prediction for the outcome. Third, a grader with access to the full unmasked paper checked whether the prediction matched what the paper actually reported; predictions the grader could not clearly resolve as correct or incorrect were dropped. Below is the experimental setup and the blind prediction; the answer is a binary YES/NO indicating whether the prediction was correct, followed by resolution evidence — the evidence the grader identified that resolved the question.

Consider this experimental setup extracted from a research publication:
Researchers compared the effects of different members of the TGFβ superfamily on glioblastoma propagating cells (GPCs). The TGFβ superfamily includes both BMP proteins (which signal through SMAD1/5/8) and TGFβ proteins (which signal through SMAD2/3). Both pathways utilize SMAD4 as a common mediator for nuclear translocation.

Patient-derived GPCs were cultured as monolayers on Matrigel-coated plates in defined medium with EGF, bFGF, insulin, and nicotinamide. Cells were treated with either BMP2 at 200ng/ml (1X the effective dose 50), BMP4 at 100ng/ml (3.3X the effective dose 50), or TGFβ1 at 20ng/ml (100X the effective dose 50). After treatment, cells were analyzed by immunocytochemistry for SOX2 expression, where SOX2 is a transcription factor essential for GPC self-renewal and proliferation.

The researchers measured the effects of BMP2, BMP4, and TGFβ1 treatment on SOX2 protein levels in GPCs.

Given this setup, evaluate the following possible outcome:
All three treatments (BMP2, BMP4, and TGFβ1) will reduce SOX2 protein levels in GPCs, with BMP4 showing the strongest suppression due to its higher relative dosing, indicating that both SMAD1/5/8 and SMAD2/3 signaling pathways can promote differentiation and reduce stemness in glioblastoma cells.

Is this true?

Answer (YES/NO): NO